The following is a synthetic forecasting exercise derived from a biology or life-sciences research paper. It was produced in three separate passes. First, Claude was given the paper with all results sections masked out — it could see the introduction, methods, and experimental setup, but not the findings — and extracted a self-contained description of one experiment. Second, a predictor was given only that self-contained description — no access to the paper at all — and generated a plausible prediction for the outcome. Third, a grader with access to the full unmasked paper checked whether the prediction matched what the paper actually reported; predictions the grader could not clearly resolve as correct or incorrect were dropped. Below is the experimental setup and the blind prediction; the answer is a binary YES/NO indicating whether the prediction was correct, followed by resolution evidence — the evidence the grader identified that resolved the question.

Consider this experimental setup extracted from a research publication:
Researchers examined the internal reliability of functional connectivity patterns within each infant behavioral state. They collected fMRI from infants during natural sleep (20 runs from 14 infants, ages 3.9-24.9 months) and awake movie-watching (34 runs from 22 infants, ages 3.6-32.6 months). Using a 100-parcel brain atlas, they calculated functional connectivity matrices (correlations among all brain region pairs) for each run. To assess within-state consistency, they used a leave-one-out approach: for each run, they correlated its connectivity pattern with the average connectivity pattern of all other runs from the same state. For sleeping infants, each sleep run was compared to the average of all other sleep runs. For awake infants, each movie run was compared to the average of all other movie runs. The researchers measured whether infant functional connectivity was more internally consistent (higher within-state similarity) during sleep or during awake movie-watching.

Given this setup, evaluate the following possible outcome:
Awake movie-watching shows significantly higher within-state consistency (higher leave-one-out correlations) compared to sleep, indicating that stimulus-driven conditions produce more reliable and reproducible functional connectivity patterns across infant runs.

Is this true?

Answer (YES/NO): NO